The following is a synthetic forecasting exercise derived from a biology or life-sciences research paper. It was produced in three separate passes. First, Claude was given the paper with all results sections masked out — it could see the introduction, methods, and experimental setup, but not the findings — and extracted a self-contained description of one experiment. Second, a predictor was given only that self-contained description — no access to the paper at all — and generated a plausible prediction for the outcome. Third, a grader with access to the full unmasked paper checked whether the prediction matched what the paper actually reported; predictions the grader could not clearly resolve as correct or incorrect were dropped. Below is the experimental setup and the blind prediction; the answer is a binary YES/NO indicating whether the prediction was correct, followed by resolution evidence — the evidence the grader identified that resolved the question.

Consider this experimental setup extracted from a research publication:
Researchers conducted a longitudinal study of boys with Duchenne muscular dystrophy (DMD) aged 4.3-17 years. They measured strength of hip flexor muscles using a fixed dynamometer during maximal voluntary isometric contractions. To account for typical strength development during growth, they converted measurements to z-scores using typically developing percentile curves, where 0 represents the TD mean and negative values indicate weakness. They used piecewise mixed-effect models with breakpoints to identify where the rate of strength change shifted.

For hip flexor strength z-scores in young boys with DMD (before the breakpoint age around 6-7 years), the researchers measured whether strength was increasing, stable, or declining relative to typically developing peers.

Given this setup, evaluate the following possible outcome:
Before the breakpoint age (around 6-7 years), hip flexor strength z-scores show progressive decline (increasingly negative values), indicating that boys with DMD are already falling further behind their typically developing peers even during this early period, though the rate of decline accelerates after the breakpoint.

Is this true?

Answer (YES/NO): NO